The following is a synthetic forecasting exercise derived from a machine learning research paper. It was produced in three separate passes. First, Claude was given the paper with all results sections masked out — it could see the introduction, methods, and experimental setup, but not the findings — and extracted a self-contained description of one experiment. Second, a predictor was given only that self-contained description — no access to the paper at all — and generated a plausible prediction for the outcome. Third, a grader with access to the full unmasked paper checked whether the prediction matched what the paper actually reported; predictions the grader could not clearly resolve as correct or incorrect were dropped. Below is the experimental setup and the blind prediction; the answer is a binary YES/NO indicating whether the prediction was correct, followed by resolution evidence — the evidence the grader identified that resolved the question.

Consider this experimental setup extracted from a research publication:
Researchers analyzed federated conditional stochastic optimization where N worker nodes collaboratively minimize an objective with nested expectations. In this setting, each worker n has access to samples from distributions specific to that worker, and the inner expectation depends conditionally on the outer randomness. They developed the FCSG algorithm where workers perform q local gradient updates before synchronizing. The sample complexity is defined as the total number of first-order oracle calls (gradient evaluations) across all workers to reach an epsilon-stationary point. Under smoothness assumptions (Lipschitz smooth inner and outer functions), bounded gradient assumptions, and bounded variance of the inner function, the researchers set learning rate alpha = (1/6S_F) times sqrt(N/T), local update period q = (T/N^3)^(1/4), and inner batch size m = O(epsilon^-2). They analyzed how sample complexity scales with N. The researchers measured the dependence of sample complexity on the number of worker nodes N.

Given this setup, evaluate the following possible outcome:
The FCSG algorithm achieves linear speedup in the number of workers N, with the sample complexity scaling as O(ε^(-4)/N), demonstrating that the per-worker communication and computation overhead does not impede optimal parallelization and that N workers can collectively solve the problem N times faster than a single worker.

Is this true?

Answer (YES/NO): NO